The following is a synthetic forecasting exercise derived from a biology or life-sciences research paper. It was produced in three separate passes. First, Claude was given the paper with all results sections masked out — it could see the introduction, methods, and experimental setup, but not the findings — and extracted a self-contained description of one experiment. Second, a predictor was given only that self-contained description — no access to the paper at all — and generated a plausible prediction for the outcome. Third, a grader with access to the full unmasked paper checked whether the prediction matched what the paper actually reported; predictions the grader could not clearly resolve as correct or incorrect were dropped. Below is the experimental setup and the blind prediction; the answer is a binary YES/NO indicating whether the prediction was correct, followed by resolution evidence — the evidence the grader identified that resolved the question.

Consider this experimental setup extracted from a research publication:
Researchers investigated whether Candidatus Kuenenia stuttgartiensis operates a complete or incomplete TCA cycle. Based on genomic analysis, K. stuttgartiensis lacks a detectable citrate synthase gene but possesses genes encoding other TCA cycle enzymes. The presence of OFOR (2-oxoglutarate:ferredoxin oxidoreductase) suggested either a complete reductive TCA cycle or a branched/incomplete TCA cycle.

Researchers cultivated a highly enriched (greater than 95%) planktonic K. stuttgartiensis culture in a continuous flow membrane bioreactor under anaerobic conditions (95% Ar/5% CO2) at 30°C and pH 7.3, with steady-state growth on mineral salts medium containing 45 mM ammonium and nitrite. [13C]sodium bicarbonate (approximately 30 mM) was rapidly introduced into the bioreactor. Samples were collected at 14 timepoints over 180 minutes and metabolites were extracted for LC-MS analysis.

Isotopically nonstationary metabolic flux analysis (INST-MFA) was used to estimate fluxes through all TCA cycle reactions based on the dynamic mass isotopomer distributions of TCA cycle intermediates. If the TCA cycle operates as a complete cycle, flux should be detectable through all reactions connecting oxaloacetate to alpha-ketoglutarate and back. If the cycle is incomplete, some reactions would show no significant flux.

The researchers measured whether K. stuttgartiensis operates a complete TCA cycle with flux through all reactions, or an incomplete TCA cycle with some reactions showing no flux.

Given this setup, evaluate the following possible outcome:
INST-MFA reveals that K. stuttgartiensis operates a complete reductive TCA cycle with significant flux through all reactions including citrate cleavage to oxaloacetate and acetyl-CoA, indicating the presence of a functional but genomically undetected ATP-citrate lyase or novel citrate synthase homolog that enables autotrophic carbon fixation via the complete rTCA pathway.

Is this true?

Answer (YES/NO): NO